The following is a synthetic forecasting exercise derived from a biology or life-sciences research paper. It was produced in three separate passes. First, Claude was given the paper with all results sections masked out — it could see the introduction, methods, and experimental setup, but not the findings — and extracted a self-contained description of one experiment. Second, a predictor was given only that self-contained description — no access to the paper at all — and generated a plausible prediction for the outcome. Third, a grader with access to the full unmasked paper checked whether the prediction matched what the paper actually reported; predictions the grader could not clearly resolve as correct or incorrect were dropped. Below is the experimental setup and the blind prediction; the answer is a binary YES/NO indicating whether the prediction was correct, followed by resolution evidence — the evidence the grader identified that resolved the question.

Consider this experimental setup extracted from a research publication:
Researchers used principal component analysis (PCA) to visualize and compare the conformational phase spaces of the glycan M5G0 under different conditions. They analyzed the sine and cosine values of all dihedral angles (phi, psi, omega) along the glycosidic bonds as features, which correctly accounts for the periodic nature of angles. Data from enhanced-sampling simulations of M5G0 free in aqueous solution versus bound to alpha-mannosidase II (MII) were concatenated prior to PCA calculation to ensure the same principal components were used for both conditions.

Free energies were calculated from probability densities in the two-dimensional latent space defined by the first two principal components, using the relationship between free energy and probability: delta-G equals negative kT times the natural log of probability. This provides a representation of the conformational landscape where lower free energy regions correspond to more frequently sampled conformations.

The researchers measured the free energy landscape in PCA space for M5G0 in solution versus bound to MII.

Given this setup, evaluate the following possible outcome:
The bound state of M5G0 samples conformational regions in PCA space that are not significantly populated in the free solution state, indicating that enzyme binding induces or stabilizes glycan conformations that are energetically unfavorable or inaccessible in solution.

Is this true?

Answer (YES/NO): YES